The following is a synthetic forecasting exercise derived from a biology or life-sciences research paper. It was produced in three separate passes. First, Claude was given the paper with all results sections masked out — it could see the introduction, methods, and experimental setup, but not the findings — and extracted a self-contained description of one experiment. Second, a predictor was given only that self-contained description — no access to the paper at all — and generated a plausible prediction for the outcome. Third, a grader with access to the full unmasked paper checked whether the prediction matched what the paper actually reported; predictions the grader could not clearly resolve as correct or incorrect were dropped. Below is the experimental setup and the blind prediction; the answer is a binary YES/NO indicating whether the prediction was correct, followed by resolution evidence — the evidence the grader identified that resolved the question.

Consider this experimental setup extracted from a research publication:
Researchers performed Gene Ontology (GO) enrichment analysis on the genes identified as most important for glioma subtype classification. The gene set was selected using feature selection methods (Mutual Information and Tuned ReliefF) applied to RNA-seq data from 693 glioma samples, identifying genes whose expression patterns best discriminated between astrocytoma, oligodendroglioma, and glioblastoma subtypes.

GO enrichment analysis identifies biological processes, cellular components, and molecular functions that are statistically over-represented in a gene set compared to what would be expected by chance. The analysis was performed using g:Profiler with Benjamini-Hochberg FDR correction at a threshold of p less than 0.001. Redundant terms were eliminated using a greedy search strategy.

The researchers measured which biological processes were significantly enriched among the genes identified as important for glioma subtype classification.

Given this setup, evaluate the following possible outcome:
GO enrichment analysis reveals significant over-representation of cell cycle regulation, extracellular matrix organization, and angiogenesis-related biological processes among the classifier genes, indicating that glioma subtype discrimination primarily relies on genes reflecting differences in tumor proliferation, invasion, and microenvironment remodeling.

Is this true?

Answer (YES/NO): NO